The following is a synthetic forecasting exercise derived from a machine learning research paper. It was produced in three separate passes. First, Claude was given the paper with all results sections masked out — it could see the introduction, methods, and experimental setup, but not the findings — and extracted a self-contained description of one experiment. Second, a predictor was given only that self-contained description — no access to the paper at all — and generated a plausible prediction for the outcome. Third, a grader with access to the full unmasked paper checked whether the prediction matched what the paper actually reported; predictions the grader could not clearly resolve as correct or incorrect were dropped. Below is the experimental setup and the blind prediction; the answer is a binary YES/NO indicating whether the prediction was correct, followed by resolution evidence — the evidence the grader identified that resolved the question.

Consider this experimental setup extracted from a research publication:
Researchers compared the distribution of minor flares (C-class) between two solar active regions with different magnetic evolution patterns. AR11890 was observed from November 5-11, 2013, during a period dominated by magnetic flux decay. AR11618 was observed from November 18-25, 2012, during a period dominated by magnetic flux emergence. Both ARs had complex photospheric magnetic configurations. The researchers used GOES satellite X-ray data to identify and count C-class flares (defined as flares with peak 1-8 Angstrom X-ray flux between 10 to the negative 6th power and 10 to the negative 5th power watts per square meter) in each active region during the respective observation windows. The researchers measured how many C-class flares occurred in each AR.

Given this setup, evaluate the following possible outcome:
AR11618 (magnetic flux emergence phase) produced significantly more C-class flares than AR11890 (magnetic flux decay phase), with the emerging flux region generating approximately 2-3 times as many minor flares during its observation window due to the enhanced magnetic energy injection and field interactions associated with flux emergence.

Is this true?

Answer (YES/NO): NO